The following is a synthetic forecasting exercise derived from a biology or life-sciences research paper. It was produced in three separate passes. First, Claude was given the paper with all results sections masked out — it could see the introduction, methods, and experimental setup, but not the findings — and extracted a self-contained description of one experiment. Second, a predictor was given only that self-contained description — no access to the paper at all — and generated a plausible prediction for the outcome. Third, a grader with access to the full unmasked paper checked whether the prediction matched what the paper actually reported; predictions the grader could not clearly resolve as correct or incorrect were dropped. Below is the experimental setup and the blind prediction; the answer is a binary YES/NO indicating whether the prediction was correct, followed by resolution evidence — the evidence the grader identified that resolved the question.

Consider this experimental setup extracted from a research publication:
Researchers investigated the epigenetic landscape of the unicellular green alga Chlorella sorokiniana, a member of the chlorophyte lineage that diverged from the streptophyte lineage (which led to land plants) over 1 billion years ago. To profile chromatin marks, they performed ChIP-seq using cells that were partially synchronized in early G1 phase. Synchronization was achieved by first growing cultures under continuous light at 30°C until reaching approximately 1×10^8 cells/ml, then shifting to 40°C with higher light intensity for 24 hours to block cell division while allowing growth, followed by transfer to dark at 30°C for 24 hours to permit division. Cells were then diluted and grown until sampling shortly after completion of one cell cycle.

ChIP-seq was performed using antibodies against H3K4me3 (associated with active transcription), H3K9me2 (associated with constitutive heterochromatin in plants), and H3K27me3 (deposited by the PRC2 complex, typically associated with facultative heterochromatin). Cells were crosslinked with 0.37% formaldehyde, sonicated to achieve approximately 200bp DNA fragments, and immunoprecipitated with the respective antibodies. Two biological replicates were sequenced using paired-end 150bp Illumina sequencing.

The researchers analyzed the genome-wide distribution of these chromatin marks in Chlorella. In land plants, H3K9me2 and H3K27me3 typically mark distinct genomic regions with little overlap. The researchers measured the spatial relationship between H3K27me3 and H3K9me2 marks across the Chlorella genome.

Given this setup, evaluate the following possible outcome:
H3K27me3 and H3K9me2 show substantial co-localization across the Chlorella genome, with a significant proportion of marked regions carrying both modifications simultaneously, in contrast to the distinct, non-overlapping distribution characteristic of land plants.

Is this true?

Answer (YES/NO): YES